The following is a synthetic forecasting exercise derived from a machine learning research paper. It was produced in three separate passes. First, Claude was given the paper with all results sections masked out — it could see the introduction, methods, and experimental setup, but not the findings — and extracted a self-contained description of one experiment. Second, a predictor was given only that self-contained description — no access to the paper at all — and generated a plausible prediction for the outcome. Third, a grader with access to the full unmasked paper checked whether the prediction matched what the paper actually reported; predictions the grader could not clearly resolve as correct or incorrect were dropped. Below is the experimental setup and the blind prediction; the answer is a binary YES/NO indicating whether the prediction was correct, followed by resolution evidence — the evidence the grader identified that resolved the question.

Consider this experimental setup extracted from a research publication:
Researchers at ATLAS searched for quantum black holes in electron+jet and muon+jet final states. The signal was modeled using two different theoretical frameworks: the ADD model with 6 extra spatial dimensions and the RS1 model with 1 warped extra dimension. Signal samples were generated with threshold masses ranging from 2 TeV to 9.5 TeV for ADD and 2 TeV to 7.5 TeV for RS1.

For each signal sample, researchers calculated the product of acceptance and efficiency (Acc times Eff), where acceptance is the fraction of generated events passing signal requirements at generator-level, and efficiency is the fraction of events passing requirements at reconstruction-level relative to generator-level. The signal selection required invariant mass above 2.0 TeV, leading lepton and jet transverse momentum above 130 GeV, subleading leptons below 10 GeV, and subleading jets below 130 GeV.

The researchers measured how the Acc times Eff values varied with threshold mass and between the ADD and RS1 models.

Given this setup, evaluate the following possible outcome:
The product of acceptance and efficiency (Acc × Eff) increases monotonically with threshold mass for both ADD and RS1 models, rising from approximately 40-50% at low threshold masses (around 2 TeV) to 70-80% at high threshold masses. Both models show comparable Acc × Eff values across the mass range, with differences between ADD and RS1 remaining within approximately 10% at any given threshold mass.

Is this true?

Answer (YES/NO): NO